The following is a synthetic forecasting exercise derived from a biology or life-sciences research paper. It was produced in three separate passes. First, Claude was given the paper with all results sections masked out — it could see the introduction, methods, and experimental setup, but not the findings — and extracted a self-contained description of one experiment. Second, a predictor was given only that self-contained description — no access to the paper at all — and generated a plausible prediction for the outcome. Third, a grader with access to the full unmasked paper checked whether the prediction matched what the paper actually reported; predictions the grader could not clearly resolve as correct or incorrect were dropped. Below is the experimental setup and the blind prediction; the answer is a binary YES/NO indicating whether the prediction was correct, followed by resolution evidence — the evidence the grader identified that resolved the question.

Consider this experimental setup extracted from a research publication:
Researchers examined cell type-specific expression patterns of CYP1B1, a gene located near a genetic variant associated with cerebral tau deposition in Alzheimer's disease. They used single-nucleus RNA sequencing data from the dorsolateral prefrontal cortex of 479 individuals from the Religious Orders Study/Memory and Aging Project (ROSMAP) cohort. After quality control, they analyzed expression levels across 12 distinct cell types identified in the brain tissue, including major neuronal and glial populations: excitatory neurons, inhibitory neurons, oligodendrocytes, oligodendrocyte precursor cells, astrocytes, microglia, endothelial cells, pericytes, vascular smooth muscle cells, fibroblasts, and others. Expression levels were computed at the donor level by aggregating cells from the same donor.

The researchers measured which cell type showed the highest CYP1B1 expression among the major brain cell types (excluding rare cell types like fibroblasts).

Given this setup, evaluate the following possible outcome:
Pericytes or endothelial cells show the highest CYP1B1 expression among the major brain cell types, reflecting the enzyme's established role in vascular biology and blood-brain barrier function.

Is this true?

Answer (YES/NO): NO